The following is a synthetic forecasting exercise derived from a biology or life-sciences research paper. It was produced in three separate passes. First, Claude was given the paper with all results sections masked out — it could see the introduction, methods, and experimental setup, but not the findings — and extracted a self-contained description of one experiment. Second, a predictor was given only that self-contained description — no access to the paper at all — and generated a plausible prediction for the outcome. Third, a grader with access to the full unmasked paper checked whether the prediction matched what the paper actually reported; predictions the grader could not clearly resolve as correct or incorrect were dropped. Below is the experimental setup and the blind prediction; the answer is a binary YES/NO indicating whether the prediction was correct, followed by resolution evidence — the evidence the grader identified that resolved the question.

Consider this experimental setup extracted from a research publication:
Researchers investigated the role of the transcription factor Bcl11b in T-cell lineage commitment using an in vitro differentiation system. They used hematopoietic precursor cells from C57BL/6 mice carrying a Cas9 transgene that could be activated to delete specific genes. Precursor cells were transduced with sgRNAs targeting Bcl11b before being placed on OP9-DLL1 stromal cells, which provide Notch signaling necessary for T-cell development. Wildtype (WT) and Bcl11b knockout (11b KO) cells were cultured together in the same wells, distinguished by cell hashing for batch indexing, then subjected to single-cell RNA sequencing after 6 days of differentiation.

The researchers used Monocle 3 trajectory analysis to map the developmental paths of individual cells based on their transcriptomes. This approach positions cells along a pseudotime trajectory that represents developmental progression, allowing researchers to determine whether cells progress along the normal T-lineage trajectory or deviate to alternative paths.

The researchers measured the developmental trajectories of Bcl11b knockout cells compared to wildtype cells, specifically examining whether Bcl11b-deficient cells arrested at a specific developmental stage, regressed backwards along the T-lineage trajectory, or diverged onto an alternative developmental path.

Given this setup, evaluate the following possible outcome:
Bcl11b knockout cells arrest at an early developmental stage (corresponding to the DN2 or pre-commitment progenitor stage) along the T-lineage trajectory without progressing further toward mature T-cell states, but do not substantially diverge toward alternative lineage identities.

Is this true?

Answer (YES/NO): NO